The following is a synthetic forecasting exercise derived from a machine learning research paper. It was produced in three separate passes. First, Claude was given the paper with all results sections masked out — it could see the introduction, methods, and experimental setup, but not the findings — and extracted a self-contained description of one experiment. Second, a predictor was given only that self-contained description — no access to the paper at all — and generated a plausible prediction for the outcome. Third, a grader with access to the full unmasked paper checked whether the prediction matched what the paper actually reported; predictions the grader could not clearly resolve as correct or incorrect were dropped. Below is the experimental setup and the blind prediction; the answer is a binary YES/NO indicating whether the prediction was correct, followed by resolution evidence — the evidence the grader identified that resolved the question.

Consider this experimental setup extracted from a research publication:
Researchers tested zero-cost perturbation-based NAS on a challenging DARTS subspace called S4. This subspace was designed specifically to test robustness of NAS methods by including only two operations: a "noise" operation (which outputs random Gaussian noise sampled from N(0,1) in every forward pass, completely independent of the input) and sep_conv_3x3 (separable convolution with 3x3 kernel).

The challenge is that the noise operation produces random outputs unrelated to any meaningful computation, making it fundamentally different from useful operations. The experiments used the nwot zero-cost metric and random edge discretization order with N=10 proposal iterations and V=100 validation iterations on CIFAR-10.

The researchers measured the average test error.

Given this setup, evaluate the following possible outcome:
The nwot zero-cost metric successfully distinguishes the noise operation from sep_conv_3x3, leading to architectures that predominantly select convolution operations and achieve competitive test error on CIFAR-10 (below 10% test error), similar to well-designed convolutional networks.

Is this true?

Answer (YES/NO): NO